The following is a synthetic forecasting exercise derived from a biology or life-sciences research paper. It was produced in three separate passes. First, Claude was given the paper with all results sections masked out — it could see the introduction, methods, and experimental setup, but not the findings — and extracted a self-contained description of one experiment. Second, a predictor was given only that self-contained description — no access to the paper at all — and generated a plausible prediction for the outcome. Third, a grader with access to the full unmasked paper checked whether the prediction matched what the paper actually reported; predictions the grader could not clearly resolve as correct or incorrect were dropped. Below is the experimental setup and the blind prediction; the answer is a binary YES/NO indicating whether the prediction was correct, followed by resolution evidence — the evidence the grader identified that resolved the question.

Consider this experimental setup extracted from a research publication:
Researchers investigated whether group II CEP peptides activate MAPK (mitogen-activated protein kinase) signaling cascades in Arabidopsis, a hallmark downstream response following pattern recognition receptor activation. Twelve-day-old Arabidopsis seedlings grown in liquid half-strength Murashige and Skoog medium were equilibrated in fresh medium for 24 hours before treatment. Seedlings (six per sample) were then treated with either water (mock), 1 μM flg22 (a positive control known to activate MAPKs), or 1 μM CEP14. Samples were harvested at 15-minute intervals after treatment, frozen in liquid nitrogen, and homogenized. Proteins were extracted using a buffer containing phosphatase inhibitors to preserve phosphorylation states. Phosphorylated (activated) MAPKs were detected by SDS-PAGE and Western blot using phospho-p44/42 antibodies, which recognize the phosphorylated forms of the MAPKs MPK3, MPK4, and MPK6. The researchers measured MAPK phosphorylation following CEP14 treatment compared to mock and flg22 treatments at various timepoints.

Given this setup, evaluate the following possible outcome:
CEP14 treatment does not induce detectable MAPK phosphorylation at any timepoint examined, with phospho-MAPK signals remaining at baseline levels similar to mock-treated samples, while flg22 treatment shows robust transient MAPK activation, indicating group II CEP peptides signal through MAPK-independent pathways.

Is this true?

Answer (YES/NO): NO